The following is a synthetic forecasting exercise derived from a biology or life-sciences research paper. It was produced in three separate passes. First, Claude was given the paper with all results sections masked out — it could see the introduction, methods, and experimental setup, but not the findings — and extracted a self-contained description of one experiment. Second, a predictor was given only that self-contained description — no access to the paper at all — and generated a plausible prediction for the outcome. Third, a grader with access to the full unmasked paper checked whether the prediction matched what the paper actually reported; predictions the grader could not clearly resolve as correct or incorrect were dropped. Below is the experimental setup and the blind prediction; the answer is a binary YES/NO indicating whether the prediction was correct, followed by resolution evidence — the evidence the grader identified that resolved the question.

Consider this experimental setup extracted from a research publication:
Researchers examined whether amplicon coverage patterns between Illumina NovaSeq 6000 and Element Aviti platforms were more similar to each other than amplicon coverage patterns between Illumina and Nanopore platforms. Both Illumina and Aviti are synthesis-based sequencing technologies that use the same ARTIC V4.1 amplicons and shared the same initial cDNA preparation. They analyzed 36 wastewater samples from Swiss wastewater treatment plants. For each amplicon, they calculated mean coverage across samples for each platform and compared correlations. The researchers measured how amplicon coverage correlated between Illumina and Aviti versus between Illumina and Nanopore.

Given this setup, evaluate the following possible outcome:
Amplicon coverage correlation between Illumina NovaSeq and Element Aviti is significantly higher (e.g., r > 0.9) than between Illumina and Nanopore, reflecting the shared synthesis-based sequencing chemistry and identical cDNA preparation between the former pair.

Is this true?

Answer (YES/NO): NO